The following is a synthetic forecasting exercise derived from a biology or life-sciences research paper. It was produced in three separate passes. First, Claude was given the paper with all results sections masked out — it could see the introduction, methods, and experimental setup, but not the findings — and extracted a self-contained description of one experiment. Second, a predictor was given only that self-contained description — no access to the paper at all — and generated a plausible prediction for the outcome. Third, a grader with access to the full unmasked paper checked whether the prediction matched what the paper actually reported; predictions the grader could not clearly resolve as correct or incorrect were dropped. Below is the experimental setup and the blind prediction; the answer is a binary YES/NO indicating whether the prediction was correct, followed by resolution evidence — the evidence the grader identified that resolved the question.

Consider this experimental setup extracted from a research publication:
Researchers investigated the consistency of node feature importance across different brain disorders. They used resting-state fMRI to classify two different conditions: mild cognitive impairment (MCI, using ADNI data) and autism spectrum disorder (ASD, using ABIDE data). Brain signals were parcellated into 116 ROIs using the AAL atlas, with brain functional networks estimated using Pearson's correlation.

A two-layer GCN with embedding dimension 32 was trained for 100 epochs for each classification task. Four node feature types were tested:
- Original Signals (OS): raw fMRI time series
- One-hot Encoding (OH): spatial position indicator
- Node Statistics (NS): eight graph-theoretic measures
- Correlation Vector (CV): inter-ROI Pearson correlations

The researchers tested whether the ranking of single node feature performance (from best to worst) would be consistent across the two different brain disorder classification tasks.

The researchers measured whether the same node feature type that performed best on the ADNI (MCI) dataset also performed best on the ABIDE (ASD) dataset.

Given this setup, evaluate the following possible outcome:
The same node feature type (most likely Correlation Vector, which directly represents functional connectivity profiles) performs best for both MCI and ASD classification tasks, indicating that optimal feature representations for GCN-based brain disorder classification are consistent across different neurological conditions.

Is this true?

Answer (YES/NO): YES